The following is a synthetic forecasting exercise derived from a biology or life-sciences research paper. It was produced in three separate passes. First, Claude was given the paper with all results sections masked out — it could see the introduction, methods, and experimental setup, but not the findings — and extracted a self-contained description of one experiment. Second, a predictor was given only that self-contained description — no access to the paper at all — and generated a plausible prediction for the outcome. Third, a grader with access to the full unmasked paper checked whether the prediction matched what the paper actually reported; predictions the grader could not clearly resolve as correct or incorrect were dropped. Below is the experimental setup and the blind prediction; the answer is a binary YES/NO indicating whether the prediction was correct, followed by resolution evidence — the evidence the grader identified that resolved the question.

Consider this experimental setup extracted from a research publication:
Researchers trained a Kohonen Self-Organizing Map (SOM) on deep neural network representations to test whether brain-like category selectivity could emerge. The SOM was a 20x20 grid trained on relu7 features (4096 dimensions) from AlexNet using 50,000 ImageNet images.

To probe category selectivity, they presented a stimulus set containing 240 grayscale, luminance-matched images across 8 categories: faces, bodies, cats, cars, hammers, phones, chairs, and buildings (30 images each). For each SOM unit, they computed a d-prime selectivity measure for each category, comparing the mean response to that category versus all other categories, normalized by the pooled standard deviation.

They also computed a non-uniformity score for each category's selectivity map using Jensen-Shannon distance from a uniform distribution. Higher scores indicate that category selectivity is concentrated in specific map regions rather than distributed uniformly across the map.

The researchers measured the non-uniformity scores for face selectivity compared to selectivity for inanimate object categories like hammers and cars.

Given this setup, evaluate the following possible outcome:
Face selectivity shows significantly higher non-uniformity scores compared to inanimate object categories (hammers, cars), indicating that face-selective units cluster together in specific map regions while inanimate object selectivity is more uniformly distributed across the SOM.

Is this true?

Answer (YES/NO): NO